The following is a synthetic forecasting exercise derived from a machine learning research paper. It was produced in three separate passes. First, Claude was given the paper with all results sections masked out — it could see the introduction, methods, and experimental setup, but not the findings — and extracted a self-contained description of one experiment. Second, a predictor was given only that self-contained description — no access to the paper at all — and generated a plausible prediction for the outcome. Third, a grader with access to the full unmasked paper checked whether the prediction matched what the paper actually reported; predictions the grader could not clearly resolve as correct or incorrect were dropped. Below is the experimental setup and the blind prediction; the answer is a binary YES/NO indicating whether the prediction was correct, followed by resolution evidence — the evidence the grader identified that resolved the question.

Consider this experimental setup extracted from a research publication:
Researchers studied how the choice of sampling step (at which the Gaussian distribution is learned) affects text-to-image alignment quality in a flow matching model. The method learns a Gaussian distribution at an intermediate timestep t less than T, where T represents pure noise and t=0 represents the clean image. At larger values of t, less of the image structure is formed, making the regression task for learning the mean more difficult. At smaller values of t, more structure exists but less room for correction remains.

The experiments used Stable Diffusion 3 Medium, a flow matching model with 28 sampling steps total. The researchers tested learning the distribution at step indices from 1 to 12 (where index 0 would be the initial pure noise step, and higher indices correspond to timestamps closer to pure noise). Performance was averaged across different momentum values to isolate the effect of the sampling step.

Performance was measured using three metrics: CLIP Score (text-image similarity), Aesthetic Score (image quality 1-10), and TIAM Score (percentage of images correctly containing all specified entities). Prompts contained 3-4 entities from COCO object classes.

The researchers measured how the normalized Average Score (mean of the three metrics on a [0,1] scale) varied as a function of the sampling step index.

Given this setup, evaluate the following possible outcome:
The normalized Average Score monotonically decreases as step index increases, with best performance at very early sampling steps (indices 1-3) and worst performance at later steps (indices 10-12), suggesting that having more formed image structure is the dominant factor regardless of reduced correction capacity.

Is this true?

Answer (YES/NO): NO